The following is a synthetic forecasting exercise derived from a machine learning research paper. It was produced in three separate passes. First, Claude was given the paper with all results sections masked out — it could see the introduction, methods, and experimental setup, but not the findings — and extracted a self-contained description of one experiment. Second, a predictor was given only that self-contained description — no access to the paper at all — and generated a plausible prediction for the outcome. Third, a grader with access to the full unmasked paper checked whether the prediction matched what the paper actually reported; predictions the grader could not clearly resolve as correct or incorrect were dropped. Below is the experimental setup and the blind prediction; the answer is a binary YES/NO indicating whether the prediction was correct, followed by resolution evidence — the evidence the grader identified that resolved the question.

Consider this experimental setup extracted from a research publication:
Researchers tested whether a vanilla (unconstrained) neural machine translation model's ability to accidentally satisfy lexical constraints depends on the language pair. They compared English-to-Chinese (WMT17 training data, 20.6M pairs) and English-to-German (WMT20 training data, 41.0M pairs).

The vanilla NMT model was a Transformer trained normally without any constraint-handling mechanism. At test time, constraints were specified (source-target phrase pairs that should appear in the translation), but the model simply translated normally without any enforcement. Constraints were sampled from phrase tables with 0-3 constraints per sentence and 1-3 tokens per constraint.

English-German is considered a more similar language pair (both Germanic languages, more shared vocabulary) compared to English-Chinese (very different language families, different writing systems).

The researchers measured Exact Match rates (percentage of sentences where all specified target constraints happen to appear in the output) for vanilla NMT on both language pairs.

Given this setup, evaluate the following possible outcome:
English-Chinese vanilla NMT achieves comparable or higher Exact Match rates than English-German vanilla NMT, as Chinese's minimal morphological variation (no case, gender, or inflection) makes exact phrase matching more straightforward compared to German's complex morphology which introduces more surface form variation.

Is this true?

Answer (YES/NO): YES